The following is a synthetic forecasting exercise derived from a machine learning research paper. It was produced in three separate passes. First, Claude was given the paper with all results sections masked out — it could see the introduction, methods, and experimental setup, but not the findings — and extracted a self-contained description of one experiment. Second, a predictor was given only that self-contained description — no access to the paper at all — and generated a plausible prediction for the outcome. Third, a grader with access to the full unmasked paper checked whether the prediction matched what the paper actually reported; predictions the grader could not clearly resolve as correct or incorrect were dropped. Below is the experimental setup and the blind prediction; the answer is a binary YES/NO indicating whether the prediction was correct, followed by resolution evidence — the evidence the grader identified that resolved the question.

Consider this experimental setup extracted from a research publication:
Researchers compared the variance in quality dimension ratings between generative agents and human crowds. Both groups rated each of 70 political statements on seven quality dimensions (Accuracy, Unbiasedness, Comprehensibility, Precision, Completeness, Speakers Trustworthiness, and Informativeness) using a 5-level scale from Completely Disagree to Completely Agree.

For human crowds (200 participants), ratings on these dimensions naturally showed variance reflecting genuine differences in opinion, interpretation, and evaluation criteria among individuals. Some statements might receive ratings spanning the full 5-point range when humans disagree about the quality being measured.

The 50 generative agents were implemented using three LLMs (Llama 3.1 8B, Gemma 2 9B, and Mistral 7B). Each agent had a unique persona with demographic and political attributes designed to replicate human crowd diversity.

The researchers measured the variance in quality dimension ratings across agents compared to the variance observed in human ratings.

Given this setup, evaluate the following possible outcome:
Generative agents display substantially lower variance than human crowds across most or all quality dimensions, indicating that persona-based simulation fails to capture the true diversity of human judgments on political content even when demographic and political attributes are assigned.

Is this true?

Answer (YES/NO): YES